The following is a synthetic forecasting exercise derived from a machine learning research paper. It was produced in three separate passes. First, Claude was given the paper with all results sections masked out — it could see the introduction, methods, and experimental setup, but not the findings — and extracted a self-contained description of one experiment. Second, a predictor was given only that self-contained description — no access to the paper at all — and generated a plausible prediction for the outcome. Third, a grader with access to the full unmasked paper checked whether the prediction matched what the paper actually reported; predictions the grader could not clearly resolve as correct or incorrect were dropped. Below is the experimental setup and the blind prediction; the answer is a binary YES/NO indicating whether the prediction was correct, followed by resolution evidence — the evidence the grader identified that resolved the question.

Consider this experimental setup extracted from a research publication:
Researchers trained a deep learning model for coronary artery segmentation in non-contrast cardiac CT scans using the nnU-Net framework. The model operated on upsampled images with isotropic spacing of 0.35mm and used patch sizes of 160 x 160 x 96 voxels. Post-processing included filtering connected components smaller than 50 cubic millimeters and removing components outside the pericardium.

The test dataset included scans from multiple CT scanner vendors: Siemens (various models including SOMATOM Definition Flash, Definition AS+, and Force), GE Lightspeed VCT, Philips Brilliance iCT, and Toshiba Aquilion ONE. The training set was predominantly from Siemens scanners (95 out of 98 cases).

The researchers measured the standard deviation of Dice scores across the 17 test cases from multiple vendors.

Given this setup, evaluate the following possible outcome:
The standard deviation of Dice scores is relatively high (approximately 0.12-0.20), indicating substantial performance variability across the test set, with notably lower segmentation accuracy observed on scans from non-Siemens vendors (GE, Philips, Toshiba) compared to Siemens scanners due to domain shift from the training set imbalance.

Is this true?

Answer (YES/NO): NO